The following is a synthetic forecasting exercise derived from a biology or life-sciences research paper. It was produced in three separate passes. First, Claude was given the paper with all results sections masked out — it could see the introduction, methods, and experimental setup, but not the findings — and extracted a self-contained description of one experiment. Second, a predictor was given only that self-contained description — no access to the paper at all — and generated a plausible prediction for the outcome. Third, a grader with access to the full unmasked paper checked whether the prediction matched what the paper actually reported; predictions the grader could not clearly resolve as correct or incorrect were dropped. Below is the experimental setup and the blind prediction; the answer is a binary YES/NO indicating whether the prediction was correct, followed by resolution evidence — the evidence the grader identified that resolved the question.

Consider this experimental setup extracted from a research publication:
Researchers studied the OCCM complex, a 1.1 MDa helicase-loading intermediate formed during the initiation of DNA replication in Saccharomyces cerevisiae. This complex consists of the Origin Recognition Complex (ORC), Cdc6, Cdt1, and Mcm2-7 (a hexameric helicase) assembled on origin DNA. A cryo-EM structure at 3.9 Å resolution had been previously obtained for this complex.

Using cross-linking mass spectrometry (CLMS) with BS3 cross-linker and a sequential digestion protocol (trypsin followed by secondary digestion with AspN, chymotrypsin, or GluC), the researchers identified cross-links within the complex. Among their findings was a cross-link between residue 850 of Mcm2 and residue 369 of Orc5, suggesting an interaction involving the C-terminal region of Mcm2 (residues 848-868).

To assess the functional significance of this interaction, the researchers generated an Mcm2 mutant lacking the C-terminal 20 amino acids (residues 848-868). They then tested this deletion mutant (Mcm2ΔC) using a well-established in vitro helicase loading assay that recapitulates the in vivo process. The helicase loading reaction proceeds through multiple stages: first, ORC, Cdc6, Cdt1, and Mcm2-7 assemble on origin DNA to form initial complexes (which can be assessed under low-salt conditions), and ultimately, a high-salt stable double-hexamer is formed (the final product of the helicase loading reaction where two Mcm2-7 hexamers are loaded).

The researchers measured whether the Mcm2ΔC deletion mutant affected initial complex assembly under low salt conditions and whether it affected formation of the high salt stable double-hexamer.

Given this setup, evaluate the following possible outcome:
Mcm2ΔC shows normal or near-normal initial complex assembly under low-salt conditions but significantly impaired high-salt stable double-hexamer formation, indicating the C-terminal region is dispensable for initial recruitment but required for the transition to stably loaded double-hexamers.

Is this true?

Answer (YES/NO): YES